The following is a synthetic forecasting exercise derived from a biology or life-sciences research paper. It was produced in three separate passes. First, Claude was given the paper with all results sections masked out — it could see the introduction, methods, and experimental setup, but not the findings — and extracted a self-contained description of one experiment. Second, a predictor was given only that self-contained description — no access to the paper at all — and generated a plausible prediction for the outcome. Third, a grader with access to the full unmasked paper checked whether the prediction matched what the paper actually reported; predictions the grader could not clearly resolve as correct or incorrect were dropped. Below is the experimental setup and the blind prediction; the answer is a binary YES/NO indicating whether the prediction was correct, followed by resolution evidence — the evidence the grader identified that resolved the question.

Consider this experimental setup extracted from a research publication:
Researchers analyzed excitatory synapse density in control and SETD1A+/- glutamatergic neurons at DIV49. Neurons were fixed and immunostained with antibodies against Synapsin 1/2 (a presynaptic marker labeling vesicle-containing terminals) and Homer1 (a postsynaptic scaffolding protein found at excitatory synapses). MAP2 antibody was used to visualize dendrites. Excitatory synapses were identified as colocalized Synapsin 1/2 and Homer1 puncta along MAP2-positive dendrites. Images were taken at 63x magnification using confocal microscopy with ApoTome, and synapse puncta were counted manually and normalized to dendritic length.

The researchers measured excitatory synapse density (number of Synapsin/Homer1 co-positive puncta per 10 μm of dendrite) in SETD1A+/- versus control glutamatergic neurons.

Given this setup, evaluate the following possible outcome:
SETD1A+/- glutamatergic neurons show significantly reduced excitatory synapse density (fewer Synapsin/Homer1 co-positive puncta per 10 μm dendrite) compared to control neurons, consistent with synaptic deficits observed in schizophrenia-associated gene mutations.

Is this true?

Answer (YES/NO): NO